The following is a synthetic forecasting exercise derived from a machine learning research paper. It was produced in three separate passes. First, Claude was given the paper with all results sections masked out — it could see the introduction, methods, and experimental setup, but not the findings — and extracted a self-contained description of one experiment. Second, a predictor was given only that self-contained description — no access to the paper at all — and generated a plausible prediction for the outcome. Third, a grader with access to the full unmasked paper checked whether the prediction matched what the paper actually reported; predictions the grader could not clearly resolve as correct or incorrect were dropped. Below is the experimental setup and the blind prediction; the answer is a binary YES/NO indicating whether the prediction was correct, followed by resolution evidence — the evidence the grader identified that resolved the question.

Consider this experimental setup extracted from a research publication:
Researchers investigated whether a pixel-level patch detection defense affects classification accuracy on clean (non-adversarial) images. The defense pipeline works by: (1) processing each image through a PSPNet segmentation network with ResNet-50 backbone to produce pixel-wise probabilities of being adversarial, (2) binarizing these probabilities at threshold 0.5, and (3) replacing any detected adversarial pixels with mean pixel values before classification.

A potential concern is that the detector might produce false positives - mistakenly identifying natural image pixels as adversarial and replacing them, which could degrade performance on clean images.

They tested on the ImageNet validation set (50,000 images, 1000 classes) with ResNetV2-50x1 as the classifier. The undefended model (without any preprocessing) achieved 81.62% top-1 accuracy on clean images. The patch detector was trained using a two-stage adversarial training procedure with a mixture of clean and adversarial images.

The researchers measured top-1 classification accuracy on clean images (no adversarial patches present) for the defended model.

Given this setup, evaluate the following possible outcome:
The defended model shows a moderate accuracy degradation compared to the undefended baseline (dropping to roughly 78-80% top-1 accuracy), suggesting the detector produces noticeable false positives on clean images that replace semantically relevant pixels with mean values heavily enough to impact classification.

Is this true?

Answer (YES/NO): NO